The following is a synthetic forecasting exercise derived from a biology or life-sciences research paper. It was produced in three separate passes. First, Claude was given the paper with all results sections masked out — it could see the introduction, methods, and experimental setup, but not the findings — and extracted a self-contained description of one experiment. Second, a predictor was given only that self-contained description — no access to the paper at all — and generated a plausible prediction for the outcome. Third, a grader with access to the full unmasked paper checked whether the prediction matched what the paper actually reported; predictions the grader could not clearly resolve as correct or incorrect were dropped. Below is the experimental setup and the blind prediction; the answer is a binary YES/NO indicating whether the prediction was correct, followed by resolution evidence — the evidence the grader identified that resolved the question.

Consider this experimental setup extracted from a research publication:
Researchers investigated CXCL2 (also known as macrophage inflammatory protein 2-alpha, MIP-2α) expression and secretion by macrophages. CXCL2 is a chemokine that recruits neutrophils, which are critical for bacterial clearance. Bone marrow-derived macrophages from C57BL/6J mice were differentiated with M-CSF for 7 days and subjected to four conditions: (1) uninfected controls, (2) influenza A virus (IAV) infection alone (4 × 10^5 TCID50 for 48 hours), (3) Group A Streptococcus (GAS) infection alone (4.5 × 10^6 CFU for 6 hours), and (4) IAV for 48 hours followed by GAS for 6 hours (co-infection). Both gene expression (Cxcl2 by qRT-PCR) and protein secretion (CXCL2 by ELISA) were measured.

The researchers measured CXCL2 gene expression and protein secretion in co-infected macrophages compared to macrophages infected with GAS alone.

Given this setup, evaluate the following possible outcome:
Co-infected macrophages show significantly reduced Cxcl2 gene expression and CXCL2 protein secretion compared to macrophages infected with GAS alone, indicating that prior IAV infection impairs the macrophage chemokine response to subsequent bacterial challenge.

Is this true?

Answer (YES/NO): NO